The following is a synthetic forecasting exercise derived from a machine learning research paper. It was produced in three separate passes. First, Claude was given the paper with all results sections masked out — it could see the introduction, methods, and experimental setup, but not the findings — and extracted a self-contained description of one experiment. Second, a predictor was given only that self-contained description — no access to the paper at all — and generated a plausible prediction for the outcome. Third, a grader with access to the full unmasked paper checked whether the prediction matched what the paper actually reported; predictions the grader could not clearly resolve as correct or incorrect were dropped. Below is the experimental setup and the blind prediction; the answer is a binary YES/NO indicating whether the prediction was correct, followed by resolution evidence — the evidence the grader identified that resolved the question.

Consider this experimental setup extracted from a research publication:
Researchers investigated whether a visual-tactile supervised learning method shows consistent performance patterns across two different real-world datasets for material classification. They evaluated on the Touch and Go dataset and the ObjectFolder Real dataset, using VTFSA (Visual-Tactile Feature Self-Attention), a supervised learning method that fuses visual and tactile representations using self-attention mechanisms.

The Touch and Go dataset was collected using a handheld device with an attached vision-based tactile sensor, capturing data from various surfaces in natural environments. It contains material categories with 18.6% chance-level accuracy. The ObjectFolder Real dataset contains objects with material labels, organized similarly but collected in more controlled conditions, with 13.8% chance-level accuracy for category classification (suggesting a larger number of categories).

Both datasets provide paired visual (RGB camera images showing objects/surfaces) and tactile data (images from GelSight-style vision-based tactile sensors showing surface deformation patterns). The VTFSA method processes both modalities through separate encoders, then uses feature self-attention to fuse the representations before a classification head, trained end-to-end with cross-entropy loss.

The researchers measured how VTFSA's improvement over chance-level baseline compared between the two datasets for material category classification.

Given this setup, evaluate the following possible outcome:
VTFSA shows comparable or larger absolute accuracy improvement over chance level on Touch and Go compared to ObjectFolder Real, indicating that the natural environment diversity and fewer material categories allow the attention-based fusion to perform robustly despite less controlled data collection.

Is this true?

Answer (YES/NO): YES